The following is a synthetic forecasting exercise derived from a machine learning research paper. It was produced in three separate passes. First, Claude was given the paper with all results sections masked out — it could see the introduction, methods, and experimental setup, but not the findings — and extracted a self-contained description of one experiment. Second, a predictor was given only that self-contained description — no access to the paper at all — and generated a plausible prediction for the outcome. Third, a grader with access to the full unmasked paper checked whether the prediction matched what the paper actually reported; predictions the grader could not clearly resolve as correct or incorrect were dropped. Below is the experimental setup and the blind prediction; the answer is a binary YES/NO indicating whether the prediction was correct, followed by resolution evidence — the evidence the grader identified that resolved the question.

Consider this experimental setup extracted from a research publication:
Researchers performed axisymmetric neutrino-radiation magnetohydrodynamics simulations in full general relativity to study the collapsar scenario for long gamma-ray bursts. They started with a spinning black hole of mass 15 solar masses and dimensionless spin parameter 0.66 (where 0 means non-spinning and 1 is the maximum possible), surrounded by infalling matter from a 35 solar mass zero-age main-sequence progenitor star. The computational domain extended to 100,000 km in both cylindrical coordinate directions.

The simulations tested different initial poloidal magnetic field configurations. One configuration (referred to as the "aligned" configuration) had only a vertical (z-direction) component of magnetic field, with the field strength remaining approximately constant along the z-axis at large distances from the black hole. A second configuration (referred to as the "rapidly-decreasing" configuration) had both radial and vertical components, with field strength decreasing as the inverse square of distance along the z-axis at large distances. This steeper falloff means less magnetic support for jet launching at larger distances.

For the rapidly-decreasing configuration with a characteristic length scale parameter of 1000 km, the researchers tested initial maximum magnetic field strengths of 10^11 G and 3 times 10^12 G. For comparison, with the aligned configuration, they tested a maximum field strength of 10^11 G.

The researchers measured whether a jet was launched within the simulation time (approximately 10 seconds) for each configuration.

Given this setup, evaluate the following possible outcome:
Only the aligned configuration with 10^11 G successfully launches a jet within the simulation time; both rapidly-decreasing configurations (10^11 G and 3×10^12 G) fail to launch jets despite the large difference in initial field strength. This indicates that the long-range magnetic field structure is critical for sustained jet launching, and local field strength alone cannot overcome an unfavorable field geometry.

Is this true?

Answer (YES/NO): NO